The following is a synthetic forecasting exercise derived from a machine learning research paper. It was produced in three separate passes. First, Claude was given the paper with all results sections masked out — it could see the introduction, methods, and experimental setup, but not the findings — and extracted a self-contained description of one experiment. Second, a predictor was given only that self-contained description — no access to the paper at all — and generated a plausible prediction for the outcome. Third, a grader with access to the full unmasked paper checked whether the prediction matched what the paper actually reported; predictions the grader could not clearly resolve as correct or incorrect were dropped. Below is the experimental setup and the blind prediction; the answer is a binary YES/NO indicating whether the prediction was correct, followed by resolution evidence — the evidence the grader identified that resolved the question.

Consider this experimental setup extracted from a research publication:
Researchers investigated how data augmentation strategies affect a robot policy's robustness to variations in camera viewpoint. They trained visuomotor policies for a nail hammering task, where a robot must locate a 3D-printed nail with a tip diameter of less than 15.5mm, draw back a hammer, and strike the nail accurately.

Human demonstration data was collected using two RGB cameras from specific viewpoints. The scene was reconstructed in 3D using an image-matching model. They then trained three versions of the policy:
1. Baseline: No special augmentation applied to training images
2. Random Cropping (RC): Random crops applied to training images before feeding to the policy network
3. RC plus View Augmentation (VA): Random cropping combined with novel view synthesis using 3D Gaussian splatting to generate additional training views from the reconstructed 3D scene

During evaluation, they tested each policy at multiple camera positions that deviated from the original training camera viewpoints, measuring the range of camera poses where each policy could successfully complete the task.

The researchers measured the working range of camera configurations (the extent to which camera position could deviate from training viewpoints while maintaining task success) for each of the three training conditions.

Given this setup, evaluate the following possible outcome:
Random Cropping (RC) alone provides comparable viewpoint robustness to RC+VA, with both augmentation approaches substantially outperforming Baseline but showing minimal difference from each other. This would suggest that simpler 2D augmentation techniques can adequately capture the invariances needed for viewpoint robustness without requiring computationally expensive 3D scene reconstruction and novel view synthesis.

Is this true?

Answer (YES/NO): NO